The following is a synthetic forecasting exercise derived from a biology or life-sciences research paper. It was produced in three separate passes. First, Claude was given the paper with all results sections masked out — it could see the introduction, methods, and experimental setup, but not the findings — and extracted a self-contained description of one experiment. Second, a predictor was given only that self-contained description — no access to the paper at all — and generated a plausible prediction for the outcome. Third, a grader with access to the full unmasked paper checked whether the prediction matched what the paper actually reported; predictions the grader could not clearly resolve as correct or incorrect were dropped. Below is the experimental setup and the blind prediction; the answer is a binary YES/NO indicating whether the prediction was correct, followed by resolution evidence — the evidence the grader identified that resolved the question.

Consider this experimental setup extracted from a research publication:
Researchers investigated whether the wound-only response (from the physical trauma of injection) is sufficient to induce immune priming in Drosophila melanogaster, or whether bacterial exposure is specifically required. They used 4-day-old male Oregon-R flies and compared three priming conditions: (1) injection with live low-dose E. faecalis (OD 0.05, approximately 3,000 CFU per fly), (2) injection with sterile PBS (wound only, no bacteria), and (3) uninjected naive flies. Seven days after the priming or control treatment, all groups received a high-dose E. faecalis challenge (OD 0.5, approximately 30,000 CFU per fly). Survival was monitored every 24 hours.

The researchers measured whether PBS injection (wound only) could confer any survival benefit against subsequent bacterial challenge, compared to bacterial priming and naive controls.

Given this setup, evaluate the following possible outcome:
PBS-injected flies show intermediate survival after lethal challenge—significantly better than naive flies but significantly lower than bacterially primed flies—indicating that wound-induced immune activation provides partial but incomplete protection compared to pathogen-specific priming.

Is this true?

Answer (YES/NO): NO